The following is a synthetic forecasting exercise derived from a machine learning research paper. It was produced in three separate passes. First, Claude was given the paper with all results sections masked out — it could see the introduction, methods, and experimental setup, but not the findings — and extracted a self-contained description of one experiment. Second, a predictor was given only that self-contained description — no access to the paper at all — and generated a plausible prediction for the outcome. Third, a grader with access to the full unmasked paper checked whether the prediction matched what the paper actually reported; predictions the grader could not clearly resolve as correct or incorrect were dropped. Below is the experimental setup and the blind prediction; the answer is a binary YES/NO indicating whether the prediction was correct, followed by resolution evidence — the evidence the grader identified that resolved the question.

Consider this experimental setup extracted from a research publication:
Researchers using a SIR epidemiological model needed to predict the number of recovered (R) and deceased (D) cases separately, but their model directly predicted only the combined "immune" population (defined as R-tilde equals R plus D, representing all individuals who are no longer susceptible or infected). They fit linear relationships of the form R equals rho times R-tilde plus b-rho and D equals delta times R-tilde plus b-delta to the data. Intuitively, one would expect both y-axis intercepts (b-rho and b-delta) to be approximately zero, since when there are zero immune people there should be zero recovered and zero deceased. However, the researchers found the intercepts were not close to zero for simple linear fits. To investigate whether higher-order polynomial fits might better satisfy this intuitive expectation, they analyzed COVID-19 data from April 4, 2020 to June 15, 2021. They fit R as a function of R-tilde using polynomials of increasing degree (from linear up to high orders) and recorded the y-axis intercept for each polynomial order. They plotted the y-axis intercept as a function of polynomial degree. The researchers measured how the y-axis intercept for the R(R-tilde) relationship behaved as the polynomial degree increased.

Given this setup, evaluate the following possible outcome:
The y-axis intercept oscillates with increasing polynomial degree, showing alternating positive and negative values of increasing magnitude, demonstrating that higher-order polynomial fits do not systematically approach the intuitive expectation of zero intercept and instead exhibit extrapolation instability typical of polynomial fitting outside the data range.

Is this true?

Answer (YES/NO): NO